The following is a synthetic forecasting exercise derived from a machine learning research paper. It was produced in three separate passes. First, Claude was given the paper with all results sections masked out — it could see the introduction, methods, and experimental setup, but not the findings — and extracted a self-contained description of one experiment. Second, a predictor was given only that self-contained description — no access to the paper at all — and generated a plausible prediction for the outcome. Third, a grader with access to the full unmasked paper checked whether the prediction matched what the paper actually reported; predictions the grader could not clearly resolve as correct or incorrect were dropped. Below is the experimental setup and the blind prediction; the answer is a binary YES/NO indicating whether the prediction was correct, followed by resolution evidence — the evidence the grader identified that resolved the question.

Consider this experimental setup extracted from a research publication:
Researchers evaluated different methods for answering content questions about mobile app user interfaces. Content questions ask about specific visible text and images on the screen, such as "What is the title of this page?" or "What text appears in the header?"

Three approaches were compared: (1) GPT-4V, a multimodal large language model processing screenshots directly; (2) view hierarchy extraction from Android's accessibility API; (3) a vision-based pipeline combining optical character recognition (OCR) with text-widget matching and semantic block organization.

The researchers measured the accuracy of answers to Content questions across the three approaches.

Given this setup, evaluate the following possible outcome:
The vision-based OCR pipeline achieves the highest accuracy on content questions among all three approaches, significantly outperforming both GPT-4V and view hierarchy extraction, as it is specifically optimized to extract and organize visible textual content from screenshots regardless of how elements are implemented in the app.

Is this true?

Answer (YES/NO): YES